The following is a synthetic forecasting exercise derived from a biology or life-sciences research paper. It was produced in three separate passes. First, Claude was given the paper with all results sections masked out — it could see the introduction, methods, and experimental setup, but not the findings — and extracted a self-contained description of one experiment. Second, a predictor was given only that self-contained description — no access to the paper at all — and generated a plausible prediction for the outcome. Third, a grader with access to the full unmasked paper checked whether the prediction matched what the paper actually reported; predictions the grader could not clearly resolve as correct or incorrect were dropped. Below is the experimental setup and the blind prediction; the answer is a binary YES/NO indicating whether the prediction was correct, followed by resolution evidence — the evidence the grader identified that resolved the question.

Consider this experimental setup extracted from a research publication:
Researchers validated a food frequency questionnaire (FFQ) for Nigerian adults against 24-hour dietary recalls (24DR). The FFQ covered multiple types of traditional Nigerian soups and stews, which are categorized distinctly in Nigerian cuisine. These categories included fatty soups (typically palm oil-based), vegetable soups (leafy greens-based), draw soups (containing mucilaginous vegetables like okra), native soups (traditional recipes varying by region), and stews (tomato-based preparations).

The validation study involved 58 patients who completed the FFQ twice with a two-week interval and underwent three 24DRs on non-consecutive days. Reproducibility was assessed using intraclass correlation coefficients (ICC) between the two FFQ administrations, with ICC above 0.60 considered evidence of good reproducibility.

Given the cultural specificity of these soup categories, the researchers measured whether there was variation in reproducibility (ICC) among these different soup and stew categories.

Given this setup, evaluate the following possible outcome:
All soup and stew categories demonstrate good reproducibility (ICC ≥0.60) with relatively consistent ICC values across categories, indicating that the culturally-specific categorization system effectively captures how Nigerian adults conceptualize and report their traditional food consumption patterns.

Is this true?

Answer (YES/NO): NO